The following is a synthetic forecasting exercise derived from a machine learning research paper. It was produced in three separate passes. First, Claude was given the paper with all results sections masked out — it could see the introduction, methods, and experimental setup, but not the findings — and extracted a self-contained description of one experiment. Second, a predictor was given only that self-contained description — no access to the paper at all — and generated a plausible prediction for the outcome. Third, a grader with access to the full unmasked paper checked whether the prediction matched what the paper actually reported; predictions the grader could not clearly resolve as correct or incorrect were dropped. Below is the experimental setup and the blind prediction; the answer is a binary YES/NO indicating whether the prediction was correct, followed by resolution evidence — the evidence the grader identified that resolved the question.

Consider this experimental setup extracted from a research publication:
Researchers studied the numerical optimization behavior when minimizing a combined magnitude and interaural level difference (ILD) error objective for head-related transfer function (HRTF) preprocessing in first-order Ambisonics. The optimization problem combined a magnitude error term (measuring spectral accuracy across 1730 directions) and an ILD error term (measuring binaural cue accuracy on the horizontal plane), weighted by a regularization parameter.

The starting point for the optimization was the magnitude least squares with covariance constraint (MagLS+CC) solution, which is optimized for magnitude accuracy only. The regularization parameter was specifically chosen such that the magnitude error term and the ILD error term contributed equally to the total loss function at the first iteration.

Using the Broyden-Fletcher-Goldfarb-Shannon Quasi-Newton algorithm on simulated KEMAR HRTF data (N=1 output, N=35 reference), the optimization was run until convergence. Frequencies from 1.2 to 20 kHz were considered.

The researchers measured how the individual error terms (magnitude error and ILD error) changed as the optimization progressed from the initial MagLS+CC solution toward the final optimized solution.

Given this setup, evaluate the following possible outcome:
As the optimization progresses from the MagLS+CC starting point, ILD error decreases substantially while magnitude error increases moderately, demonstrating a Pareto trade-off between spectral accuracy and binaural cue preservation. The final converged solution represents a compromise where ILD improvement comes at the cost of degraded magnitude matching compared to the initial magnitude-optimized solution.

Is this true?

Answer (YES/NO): NO